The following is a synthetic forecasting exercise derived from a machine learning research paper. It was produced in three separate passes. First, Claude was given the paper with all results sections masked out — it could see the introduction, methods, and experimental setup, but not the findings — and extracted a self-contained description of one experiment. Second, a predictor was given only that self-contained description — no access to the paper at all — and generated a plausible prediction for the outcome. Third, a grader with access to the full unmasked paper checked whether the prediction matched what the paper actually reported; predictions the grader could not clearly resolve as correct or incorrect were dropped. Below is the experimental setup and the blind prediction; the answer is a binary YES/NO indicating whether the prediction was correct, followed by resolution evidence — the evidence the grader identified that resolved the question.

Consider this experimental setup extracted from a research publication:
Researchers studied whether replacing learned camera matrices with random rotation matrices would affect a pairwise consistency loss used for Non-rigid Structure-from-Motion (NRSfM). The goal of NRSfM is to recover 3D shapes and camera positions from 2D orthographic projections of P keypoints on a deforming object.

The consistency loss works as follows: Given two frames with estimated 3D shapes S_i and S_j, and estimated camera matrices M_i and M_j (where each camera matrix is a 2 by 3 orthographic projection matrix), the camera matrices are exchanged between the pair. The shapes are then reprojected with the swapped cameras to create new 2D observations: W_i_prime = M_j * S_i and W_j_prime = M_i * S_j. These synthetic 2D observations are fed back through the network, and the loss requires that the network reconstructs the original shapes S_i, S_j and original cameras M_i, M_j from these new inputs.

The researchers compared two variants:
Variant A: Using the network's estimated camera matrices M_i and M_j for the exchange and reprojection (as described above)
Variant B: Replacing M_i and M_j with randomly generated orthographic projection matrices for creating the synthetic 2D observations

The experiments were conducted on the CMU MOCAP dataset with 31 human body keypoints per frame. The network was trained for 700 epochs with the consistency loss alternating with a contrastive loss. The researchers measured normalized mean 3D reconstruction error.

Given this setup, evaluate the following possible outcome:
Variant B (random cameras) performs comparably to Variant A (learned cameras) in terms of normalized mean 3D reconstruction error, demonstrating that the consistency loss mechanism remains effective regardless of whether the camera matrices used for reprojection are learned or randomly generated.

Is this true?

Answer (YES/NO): NO